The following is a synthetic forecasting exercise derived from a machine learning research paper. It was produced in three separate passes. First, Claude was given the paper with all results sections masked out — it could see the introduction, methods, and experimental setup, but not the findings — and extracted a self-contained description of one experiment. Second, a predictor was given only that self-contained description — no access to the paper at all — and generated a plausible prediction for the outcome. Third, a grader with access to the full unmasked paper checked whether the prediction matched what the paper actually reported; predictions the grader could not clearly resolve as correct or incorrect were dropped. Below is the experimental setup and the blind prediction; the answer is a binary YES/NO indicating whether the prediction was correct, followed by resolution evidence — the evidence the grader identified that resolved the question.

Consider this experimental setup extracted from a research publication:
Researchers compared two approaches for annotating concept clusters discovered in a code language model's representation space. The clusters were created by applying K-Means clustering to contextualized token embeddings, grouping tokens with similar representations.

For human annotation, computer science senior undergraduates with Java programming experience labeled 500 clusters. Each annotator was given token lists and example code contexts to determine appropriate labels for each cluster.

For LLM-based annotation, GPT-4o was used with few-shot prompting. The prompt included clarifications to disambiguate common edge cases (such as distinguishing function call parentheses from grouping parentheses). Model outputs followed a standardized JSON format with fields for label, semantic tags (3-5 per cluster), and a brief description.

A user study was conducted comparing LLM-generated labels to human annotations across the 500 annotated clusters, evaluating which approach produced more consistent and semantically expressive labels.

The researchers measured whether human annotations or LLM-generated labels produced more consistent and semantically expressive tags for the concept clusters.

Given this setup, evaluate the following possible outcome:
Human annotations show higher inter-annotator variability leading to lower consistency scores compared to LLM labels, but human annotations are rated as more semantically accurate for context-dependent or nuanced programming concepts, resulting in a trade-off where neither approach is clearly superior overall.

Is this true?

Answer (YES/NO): NO